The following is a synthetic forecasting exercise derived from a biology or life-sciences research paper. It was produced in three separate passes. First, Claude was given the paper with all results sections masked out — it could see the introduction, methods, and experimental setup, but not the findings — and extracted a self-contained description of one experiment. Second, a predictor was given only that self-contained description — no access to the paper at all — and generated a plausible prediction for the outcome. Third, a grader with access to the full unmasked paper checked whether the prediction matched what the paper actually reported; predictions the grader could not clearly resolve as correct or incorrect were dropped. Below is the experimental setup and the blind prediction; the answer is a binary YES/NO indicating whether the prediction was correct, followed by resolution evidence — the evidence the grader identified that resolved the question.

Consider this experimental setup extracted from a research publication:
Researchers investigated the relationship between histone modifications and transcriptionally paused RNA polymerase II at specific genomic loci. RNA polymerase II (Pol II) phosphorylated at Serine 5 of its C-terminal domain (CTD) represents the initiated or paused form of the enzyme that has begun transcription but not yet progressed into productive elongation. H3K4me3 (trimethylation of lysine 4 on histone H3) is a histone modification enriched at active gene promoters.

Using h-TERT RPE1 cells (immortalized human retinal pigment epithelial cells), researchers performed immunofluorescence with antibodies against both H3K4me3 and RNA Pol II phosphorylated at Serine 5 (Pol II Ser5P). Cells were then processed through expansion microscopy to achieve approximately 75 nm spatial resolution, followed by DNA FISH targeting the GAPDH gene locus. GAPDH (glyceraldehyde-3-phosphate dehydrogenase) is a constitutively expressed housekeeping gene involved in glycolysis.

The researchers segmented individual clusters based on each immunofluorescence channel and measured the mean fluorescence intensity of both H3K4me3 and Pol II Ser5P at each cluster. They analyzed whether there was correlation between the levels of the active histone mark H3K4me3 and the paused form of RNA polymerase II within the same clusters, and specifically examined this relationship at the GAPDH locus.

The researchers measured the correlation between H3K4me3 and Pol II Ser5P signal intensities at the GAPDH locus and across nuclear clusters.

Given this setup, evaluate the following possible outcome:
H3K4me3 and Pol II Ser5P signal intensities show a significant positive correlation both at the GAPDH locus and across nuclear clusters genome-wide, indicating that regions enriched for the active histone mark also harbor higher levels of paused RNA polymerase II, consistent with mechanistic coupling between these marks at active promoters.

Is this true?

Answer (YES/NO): YES